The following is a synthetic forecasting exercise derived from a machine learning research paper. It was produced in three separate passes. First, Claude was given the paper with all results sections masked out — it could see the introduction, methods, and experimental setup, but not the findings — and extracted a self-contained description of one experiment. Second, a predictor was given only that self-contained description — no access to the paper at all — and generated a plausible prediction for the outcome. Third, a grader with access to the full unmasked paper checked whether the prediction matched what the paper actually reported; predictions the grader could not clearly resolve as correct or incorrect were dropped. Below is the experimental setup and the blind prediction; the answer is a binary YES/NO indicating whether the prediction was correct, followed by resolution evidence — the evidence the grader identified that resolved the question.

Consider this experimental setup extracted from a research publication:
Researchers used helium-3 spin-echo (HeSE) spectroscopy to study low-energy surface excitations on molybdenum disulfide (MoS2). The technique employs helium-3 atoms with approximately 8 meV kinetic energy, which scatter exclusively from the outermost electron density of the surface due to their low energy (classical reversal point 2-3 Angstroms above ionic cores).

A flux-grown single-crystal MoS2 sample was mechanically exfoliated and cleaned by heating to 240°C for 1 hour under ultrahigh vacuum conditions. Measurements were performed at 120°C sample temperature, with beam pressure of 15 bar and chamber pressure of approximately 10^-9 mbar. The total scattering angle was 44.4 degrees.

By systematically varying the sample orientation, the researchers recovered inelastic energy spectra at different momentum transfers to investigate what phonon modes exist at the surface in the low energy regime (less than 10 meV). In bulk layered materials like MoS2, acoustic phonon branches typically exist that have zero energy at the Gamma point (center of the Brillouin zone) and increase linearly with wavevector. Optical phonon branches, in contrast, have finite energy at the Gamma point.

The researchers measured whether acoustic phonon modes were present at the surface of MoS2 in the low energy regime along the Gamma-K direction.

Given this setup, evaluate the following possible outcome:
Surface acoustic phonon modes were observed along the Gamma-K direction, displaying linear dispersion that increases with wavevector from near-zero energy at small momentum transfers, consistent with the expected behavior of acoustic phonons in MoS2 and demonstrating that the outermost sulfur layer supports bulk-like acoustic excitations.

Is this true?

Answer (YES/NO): NO